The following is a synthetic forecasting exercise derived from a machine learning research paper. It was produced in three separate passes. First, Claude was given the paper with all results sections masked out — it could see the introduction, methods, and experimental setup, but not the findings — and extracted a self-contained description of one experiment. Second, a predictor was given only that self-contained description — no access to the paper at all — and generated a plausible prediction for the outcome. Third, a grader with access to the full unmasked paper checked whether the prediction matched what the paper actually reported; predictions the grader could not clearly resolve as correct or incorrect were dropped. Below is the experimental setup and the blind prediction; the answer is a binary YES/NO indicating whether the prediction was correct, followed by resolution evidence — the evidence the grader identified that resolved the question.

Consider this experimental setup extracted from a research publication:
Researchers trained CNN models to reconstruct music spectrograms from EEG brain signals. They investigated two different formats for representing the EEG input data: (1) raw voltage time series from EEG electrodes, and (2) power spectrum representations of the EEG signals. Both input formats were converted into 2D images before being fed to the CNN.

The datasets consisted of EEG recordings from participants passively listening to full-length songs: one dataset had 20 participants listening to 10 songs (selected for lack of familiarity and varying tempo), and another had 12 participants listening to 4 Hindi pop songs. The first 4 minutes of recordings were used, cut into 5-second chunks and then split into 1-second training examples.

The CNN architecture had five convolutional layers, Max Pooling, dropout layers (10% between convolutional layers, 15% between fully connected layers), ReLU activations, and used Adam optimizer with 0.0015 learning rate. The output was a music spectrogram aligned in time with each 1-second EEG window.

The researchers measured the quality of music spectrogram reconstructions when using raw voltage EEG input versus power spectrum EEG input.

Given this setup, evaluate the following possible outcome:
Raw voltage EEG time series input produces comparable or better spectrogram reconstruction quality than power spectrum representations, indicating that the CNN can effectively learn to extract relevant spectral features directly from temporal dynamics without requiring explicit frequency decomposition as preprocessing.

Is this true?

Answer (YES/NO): NO